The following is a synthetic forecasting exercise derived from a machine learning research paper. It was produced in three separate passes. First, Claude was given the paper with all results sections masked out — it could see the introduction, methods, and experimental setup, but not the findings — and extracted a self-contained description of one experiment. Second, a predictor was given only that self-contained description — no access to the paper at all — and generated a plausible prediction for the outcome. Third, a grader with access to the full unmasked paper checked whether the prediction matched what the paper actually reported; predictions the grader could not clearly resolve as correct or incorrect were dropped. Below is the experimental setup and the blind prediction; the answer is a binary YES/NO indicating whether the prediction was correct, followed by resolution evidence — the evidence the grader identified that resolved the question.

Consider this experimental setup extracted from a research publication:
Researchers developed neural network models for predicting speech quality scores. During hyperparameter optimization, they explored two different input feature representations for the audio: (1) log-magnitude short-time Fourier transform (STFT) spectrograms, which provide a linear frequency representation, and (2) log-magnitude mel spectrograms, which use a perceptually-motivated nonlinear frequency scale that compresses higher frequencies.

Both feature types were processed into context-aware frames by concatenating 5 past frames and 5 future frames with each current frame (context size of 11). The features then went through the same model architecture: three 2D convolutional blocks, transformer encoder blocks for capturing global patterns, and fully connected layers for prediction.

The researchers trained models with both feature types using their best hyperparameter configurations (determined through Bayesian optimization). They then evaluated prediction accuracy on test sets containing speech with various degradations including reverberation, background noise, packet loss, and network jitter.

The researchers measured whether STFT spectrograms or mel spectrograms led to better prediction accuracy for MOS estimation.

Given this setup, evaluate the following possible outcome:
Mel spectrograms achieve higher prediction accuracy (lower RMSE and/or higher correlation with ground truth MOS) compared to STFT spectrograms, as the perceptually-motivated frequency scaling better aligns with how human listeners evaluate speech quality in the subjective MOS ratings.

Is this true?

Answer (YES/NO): YES